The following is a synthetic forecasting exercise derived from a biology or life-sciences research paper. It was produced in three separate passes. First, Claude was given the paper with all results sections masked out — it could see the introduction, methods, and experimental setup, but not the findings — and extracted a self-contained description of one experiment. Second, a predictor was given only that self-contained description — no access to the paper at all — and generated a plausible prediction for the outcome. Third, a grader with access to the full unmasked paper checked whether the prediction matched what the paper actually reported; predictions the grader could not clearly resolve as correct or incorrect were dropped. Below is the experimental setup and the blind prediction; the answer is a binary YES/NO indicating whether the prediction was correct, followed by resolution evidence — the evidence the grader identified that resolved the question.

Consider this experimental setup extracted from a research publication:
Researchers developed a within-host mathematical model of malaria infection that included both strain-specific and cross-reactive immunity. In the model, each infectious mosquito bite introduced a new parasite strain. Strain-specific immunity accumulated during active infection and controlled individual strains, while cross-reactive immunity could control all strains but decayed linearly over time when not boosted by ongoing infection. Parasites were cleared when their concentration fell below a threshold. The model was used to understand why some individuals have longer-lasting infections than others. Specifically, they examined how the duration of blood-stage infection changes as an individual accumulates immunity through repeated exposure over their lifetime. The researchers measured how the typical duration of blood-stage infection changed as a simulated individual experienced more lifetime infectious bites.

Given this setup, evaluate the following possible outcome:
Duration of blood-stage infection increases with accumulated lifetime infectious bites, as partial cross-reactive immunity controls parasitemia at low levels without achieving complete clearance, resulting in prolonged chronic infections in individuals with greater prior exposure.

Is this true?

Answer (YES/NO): YES